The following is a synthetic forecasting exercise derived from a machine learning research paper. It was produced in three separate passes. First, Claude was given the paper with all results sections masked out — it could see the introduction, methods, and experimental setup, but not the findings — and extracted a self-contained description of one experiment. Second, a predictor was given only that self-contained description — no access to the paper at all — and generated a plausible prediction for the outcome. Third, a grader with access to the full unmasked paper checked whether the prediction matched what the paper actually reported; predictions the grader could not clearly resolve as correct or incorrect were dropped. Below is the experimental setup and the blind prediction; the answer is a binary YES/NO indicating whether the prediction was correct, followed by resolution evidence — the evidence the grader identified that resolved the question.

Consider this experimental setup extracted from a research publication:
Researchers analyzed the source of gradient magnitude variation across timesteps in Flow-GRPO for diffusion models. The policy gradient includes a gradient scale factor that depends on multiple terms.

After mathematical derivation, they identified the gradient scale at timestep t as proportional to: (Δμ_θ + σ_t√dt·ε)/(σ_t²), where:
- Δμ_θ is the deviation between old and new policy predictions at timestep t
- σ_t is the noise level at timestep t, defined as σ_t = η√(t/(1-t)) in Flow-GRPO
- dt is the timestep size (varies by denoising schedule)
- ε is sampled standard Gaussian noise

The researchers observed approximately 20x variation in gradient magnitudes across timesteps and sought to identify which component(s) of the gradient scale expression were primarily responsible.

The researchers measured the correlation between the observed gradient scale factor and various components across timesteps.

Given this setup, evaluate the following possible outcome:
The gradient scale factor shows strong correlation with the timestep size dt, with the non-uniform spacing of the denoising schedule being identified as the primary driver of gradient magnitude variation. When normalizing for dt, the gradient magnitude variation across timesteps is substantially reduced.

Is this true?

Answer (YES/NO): NO